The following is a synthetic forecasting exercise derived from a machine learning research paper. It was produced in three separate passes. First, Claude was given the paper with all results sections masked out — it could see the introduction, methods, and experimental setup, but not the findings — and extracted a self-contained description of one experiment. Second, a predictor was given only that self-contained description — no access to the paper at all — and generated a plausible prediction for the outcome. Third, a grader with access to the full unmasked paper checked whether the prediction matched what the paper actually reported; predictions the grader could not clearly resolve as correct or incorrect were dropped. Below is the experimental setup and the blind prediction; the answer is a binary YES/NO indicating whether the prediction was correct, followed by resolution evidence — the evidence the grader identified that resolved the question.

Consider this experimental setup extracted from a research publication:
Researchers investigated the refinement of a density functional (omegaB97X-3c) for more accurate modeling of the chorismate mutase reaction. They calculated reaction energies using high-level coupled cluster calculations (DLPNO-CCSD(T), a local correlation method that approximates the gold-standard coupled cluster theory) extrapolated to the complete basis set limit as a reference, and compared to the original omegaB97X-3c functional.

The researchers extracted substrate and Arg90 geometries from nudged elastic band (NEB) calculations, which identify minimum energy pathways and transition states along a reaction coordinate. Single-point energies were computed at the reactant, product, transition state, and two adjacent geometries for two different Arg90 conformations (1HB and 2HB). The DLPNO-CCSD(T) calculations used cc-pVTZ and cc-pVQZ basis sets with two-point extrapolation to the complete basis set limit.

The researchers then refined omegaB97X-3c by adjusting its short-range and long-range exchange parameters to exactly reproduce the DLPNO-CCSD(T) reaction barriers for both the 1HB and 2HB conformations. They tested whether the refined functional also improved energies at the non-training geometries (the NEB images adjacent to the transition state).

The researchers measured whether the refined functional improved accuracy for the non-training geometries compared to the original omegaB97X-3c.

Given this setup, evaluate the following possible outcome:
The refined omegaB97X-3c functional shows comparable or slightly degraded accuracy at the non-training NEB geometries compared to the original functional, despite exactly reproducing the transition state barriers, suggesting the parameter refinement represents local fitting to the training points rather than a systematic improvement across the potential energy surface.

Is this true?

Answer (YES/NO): NO